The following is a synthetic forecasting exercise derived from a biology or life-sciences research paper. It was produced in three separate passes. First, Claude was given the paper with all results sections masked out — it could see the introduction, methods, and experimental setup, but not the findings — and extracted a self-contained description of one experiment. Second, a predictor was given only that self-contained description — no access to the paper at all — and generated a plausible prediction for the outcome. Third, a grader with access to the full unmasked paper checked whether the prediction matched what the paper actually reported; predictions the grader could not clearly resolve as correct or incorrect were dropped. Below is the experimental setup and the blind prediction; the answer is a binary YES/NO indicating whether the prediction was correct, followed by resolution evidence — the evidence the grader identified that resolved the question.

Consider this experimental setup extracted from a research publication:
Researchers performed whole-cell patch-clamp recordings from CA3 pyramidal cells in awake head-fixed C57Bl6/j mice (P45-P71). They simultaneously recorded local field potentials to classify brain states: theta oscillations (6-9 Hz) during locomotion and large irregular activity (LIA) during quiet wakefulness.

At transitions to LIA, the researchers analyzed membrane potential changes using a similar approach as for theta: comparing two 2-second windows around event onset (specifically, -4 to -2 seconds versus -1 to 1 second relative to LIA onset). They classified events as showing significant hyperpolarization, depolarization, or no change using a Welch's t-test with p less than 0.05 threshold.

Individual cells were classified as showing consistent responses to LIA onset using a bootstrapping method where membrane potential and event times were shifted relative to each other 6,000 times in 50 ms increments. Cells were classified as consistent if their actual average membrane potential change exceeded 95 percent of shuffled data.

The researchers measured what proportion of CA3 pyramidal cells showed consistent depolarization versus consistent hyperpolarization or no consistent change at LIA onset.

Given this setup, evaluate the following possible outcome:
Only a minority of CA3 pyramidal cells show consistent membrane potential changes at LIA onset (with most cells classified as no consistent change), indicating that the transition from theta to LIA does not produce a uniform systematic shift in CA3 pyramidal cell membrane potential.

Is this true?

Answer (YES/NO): YES